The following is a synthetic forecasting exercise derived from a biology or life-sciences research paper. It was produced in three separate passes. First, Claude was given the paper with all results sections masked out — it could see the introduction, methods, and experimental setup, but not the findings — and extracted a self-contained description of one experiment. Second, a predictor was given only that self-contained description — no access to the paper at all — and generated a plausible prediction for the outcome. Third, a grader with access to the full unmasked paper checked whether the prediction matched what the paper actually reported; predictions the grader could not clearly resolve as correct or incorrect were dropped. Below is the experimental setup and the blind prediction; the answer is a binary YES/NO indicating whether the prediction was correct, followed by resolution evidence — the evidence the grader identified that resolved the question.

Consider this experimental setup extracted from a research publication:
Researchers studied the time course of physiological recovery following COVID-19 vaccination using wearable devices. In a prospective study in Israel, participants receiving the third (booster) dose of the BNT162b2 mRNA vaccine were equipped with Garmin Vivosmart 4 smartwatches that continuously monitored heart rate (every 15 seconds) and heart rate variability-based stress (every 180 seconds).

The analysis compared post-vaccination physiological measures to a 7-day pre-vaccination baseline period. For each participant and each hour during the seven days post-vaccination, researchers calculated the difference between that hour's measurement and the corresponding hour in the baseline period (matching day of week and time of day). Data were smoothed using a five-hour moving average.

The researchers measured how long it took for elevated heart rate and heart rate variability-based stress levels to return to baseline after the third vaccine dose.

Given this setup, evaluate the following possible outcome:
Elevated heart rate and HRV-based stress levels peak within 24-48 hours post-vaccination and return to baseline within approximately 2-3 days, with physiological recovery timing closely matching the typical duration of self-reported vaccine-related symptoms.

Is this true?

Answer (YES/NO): YES